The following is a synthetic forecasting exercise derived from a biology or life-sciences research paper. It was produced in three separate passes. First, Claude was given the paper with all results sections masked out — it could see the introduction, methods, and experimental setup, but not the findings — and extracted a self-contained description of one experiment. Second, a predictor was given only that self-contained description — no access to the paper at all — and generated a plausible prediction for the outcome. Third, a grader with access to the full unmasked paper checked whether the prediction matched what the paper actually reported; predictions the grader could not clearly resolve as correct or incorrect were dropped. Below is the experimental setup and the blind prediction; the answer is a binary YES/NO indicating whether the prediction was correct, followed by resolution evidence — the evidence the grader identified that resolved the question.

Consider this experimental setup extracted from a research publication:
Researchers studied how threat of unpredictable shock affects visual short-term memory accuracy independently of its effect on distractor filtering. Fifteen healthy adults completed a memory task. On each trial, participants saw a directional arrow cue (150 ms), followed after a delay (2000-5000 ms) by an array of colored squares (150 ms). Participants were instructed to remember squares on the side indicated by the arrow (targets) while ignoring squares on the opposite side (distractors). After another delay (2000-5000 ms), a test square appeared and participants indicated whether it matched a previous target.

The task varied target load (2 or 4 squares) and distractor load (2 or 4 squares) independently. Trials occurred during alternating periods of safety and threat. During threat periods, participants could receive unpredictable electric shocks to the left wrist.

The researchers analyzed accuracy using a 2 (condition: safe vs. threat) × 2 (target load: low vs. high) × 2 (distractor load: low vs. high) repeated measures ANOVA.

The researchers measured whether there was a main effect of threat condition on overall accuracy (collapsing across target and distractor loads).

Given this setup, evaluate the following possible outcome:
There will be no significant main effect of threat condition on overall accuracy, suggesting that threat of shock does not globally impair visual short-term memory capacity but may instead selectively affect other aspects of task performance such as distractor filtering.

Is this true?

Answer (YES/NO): YES